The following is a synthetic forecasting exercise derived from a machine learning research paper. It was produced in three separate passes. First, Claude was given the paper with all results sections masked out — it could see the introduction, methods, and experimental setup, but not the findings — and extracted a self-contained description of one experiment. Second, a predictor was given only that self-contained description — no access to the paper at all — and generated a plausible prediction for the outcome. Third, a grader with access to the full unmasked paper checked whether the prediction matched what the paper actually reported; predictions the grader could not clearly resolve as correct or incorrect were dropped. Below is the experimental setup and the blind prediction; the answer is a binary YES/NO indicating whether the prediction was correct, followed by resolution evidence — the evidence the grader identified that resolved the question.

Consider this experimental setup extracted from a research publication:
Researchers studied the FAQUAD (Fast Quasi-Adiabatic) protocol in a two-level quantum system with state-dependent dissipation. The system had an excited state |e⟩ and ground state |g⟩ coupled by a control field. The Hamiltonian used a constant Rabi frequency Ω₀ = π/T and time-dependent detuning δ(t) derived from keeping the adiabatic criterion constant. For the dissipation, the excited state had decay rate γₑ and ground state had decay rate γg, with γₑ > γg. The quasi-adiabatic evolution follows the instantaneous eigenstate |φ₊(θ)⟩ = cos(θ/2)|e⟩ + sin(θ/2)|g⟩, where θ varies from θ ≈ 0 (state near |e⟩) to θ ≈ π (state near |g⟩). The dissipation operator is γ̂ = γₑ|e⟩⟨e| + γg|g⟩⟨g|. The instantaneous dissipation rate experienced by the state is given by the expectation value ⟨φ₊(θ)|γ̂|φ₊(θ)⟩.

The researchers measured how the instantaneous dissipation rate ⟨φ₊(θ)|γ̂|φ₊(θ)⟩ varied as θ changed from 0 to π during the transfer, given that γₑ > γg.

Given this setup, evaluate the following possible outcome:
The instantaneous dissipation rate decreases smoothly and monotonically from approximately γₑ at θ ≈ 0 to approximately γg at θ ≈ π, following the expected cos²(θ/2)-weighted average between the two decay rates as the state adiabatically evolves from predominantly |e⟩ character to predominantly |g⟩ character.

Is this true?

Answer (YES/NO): YES